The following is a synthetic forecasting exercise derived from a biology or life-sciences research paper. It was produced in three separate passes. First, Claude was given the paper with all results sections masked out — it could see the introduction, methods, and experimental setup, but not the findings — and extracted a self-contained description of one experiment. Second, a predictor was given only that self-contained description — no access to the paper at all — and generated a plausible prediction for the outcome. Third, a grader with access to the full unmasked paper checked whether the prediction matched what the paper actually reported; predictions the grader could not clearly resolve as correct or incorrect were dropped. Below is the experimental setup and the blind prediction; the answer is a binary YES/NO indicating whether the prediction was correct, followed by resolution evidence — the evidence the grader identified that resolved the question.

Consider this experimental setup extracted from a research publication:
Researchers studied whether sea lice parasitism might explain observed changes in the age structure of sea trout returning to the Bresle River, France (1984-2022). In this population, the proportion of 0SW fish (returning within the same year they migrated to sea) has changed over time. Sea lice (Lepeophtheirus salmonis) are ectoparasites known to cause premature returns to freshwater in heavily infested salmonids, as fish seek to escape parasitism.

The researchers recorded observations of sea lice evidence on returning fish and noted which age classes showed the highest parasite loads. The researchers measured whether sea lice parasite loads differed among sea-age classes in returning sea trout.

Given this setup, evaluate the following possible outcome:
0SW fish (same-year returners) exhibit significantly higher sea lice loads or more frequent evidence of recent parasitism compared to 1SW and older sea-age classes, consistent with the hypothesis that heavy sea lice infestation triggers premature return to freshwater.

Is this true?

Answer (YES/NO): YES